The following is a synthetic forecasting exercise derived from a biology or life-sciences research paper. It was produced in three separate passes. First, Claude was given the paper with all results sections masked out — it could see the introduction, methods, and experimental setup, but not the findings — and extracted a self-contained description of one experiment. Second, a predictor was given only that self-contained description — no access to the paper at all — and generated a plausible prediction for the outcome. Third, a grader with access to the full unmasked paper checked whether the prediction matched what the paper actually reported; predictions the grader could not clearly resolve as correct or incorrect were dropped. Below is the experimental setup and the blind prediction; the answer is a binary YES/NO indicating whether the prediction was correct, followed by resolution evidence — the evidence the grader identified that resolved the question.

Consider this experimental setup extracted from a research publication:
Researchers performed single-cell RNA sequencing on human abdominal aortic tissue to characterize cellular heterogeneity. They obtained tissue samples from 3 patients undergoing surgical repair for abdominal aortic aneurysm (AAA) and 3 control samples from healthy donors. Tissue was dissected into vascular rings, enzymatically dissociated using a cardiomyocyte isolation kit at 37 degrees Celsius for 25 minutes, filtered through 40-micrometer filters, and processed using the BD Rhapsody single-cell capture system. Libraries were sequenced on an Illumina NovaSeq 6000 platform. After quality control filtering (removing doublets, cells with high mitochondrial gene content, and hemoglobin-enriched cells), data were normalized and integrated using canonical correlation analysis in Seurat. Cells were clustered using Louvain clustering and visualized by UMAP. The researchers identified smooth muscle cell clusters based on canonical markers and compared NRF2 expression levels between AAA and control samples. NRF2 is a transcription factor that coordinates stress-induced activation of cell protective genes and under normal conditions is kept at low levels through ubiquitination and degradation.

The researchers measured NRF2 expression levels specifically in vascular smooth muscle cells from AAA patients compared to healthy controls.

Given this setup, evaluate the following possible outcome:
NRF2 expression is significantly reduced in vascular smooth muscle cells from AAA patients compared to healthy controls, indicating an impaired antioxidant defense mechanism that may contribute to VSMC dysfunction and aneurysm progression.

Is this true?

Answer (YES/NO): NO